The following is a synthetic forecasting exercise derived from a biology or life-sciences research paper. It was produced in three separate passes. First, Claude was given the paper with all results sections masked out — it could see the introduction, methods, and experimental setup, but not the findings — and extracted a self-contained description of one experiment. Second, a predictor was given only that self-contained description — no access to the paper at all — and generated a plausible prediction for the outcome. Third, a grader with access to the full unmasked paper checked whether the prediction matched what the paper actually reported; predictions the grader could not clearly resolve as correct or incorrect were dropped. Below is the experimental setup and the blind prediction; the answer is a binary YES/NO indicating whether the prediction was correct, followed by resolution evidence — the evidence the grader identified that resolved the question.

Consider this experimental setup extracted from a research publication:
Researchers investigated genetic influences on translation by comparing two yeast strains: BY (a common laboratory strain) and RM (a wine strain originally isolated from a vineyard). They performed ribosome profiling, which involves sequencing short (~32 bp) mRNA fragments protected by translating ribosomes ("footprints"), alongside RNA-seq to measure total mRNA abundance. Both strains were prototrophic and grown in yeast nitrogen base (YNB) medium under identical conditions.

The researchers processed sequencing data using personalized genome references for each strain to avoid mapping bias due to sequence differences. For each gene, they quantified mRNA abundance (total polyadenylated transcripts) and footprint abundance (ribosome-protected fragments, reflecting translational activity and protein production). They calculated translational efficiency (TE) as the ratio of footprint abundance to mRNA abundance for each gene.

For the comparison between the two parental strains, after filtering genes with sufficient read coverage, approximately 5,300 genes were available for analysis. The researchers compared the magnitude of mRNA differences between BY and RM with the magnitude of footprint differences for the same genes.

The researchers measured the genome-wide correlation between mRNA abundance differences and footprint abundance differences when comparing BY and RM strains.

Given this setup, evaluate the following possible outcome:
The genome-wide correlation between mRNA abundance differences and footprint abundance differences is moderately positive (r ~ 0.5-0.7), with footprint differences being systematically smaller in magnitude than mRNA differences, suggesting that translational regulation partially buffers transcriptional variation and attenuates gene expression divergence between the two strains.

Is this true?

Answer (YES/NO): NO